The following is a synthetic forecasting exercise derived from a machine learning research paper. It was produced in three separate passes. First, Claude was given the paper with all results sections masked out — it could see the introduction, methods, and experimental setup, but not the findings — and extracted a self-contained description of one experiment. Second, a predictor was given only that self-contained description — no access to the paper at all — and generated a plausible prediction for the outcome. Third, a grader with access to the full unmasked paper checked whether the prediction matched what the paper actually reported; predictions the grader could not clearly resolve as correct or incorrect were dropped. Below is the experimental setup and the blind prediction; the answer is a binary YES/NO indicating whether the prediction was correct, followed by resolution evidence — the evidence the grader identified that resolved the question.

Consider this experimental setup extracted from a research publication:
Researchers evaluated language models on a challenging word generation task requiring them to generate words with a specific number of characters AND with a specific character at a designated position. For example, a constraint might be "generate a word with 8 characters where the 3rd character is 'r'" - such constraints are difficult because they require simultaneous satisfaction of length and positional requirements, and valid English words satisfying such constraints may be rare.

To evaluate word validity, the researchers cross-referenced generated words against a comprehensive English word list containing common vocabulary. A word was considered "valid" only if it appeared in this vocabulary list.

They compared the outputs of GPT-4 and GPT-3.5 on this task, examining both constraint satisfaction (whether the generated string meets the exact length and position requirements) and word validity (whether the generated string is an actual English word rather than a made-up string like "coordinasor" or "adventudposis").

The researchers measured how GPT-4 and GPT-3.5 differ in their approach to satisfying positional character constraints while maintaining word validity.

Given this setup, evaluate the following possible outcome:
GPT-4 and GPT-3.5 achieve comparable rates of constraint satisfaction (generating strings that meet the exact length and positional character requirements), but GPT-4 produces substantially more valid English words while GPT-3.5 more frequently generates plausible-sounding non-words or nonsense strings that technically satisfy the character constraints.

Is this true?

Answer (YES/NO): NO